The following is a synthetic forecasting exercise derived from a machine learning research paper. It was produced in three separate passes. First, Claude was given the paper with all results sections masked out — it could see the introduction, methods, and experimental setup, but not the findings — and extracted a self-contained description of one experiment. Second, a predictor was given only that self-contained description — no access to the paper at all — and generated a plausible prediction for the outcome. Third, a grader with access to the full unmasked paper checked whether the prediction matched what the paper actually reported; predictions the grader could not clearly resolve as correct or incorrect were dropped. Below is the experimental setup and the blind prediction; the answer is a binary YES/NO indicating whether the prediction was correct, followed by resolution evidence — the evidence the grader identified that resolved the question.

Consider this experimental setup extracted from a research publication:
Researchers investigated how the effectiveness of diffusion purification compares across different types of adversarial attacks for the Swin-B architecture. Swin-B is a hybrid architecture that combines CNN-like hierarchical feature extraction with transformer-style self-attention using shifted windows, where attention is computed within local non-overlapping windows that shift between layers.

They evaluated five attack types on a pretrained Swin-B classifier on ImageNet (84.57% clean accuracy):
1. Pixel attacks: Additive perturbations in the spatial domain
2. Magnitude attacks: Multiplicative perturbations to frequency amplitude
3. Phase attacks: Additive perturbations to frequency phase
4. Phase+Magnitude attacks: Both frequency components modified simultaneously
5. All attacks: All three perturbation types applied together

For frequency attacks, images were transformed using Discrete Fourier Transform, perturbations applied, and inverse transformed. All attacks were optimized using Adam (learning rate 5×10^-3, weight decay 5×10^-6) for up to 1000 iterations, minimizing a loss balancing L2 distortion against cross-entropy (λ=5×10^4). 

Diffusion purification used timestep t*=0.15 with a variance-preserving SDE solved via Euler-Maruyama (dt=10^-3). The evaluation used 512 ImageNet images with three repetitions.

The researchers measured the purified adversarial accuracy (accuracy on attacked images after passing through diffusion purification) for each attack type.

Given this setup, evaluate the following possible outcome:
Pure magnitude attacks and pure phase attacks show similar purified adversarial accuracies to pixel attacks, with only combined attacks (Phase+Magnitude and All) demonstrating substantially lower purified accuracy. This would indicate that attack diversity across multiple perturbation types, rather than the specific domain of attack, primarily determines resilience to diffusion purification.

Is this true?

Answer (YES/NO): NO